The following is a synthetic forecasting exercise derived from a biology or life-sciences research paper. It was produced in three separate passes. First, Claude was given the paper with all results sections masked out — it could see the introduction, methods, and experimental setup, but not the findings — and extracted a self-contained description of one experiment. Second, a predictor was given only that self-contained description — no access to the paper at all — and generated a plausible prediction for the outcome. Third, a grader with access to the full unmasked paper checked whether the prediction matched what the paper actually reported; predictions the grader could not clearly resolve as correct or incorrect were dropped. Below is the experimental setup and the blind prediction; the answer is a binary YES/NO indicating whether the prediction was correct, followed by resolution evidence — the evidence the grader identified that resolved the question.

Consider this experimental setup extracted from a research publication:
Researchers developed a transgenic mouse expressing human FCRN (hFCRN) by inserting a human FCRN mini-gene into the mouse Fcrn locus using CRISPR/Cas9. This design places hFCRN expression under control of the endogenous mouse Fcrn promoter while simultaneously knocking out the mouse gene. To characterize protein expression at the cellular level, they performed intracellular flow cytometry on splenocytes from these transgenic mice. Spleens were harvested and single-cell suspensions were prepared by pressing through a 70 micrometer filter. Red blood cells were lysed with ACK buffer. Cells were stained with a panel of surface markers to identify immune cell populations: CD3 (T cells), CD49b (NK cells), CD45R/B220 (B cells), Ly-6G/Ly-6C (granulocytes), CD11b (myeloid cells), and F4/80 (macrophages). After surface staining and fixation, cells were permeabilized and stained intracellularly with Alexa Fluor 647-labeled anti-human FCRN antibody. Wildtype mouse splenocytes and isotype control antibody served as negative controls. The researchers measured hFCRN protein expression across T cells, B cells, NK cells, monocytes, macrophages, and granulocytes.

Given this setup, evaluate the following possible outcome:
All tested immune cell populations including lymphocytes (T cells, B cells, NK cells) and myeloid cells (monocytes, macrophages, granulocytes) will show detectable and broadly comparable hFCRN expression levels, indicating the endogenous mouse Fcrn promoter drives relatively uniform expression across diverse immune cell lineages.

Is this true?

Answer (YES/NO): NO